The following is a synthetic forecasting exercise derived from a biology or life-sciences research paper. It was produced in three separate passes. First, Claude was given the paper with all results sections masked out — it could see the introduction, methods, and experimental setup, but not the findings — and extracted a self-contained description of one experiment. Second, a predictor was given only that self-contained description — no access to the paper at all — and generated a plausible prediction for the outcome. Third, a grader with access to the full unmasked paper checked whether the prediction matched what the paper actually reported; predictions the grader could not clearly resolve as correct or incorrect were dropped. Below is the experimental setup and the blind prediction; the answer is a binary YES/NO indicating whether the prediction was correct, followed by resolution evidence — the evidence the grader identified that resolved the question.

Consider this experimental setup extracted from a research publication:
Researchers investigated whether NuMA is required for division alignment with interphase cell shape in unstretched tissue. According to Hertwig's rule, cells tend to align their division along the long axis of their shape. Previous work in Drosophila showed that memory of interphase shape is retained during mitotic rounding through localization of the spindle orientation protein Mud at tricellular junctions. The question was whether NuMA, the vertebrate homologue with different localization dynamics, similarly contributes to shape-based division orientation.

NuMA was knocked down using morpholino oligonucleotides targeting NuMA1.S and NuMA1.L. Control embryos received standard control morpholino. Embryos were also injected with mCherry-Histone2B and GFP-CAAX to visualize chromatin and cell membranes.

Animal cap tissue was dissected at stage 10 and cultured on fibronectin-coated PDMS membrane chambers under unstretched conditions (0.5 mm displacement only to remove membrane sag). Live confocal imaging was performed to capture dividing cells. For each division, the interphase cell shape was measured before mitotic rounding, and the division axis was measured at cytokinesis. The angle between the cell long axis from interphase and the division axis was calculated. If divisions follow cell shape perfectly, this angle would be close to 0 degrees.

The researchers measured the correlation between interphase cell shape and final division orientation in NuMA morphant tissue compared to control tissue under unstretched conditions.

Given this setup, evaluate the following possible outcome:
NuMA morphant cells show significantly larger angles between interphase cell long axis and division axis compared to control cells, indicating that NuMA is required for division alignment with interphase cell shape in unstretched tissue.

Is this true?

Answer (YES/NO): NO